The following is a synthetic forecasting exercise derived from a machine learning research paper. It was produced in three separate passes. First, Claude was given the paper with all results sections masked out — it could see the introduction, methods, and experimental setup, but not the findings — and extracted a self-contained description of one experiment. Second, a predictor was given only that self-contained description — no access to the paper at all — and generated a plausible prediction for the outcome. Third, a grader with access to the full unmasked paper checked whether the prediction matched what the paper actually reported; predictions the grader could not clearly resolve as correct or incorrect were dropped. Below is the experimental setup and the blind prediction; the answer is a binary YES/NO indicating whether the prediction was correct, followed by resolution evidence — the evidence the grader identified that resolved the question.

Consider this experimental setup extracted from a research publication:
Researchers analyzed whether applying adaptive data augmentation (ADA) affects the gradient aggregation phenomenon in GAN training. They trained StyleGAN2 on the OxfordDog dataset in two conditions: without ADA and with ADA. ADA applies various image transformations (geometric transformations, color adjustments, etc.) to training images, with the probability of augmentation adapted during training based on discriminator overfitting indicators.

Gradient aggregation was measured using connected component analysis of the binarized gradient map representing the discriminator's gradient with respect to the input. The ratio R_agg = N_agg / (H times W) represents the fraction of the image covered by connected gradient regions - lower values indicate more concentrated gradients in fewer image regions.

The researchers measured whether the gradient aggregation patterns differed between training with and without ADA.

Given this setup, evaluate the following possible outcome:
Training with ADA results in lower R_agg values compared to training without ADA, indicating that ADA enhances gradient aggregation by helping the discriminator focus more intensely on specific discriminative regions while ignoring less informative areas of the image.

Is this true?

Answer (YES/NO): NO